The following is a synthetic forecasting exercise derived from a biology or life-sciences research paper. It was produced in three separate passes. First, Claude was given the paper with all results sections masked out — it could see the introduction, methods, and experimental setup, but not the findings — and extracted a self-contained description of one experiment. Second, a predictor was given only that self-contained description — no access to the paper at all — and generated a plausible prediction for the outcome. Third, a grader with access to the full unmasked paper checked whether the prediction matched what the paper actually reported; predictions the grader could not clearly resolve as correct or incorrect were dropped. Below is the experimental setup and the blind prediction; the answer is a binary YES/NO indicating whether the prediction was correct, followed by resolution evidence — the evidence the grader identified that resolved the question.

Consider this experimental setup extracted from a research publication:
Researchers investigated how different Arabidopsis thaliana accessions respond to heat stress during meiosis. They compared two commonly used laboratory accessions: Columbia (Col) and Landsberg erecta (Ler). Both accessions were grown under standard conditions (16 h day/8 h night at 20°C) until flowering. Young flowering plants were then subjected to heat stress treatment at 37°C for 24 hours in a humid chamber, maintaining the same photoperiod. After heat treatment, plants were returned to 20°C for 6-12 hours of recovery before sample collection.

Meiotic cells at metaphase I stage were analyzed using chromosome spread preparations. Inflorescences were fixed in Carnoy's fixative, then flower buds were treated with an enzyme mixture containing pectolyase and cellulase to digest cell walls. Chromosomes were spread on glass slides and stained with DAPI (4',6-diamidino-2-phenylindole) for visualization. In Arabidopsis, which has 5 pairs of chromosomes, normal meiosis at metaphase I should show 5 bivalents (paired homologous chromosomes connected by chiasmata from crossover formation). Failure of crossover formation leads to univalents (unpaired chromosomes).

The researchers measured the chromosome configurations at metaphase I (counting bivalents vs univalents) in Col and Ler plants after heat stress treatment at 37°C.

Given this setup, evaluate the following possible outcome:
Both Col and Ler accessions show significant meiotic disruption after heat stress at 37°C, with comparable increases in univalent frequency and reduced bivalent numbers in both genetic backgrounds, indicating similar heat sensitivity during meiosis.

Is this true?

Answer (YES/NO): NO